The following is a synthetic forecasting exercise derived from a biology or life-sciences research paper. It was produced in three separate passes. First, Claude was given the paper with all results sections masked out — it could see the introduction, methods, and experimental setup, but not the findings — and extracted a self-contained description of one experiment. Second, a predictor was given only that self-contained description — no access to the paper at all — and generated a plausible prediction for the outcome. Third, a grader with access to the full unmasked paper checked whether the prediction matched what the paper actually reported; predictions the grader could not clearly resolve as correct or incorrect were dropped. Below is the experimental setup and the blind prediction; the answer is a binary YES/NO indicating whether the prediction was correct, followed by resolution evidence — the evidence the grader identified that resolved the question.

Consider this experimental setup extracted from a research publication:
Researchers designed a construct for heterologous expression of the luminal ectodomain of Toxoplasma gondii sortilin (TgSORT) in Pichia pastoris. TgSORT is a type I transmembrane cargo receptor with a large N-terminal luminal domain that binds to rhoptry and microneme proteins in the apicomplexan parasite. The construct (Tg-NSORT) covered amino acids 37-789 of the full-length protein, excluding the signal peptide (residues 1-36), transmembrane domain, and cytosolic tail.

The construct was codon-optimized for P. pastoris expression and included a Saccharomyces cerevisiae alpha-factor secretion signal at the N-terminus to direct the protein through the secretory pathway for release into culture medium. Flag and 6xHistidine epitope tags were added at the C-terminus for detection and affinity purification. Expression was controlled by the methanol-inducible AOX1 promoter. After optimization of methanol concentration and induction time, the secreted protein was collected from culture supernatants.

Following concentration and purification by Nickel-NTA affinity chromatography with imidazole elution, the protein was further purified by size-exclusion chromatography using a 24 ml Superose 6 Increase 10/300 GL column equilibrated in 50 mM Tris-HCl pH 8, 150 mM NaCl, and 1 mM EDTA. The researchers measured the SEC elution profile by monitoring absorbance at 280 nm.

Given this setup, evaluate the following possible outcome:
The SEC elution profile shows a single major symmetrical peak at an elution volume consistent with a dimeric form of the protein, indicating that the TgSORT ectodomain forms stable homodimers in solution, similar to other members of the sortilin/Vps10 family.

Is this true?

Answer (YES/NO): NO